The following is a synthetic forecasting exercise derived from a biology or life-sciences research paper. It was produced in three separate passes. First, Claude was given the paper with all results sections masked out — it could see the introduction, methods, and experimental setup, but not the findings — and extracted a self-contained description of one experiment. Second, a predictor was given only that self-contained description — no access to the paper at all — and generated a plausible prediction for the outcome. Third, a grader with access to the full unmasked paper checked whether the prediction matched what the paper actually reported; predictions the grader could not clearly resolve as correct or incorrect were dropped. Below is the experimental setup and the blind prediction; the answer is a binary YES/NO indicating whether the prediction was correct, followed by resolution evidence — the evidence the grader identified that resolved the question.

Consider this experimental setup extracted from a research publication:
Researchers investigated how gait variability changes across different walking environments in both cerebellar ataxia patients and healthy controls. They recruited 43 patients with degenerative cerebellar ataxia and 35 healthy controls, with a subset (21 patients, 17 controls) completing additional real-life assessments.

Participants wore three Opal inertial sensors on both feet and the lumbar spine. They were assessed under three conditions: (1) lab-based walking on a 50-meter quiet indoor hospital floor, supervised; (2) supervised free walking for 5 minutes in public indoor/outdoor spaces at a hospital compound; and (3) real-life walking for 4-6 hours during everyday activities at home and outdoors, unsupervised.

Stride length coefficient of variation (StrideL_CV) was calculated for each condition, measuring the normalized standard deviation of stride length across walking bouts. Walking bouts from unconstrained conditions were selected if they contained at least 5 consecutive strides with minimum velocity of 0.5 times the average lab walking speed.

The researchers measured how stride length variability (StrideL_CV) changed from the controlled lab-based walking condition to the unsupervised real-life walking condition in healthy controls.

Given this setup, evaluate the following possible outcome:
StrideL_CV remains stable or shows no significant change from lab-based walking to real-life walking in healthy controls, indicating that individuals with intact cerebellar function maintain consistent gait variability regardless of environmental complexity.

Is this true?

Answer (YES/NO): NO